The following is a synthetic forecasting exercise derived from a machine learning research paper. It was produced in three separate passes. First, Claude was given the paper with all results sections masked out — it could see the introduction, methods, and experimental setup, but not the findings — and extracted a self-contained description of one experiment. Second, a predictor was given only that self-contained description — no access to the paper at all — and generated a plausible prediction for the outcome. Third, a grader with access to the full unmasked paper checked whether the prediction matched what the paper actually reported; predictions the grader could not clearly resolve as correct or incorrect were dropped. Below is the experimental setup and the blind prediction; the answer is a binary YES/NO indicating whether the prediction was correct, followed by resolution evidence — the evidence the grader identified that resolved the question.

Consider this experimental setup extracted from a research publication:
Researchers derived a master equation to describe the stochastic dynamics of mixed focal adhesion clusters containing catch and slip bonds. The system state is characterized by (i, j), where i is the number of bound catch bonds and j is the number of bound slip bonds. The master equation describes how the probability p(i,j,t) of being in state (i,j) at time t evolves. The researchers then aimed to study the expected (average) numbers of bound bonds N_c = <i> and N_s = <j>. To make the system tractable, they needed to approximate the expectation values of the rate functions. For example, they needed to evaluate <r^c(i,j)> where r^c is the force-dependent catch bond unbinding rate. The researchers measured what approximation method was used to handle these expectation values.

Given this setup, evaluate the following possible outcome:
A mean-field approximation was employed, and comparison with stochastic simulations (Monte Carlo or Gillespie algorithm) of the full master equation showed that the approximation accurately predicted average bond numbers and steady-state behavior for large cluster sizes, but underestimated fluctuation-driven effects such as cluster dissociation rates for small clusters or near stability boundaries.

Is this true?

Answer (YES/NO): NO